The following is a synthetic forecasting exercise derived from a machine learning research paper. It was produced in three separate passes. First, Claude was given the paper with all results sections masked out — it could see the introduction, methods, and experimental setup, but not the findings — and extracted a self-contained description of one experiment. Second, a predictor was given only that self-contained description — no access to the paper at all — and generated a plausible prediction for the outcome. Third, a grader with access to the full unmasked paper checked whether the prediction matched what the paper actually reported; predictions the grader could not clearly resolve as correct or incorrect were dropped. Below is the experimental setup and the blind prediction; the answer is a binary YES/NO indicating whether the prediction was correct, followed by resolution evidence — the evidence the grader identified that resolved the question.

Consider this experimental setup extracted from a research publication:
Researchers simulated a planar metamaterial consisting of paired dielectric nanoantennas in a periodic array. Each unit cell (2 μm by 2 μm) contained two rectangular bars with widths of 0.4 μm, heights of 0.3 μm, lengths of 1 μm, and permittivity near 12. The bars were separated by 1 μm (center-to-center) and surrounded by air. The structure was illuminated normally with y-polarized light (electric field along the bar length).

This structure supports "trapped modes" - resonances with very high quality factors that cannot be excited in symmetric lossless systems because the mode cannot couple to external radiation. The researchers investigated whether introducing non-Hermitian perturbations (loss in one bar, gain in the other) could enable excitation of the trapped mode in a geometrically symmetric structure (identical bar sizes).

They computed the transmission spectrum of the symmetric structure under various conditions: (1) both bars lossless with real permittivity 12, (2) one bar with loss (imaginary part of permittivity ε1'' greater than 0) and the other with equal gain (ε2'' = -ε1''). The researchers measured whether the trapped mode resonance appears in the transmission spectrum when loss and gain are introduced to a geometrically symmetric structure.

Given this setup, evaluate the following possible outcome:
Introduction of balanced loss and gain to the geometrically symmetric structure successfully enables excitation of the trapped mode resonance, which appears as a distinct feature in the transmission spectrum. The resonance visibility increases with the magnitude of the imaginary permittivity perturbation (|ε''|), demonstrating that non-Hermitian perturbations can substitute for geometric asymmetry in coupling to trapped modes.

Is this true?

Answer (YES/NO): NO